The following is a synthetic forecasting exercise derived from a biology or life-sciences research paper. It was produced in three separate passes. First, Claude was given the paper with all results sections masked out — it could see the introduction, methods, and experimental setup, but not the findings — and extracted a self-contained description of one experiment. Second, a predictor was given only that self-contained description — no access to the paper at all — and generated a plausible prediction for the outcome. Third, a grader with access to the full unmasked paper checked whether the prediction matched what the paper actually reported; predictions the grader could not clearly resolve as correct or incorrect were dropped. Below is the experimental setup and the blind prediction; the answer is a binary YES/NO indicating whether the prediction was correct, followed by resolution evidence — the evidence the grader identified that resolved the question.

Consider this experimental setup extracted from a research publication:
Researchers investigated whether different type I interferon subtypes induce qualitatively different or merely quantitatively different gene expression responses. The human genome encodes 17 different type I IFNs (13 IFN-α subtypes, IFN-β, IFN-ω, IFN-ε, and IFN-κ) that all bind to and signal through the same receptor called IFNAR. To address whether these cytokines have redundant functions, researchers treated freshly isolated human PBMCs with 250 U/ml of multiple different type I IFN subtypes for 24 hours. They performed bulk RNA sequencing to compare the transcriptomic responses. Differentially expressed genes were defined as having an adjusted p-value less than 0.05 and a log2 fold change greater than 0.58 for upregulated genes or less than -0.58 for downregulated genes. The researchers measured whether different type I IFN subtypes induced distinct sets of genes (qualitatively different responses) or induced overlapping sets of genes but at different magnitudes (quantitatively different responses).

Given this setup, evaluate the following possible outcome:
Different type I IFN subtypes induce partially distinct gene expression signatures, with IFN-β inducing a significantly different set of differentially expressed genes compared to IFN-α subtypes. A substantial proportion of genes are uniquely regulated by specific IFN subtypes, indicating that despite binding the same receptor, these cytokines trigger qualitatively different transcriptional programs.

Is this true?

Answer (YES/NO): NO